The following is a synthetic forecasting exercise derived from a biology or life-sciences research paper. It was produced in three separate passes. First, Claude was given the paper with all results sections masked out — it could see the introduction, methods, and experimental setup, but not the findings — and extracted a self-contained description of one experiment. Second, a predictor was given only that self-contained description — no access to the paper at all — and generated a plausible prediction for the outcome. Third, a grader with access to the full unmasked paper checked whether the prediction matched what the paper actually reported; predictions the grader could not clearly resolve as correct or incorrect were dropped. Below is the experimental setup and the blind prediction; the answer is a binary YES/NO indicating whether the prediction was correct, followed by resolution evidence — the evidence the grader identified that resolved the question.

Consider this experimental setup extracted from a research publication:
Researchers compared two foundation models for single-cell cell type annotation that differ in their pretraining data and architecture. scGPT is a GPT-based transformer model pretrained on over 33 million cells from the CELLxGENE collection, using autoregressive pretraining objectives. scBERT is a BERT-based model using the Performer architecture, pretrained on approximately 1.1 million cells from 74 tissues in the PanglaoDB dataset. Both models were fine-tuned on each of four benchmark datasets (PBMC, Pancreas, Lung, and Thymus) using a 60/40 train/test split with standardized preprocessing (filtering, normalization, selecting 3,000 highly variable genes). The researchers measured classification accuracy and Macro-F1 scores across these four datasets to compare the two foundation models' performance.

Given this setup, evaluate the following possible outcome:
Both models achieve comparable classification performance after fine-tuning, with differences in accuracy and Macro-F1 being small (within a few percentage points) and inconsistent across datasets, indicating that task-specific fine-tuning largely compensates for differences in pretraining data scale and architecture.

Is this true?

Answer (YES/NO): NO